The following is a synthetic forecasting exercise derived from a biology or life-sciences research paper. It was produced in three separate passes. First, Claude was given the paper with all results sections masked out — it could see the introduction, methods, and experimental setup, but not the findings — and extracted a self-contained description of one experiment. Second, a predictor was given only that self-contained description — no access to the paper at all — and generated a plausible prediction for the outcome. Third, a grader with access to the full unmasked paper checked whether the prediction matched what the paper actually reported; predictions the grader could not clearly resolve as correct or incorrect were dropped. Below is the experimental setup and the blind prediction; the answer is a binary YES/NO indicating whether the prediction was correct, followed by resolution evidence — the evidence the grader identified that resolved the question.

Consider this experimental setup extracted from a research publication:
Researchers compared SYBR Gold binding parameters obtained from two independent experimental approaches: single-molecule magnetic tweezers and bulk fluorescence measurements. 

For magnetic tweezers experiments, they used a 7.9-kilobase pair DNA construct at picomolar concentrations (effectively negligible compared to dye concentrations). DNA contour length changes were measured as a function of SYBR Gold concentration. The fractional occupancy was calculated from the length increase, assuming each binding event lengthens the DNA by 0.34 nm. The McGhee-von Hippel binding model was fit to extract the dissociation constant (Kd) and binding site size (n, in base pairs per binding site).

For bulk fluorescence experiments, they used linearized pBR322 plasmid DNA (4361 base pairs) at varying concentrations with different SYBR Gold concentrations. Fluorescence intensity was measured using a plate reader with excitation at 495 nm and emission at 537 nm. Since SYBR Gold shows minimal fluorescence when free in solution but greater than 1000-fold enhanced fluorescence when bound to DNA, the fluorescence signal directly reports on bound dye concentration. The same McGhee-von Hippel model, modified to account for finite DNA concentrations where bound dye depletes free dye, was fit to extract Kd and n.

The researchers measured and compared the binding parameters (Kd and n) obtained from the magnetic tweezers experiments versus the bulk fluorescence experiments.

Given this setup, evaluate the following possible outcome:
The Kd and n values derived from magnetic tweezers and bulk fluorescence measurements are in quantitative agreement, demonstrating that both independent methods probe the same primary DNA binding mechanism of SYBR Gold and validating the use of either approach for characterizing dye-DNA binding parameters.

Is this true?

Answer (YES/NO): YES